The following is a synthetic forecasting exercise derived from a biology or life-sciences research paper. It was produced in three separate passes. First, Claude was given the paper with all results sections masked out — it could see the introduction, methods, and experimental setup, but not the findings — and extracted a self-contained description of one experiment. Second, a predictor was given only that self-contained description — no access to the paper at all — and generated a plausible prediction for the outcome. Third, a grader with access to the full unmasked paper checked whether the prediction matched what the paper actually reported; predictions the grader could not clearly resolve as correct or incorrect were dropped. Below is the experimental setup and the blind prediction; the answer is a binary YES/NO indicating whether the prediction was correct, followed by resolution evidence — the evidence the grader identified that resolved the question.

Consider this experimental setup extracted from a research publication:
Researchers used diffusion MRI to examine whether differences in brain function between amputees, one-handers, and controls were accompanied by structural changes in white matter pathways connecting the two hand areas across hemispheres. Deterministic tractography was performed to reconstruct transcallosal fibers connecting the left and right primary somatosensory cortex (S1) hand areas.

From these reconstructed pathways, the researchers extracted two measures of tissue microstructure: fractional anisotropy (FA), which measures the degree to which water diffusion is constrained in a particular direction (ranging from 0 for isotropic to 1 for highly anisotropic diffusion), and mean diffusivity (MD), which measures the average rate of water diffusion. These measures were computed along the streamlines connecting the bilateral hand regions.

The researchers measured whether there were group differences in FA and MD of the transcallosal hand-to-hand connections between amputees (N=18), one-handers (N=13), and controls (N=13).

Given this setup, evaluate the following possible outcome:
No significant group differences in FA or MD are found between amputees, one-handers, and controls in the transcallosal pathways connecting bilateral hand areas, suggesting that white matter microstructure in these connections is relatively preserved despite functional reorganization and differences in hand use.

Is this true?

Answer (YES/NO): YES